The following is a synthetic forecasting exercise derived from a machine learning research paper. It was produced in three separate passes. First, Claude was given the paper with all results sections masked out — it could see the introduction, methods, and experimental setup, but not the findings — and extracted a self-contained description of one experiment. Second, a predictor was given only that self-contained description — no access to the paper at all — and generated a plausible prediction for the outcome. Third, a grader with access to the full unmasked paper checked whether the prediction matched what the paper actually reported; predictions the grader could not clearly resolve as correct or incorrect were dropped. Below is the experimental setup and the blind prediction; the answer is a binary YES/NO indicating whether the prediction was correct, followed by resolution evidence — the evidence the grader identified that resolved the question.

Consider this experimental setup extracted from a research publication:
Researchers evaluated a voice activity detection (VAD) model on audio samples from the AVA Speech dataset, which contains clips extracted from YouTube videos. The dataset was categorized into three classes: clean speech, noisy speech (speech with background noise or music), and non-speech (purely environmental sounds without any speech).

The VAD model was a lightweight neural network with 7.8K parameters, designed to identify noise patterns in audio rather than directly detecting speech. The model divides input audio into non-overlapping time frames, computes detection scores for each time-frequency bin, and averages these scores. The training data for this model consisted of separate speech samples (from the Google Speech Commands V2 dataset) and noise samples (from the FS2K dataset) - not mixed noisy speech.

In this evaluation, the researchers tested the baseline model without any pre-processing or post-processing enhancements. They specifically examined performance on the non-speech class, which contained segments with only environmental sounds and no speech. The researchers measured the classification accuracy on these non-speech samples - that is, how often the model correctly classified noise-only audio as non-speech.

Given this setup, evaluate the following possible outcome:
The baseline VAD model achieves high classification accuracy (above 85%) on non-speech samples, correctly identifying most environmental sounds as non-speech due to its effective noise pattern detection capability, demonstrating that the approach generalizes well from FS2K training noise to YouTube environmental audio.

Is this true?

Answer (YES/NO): YES